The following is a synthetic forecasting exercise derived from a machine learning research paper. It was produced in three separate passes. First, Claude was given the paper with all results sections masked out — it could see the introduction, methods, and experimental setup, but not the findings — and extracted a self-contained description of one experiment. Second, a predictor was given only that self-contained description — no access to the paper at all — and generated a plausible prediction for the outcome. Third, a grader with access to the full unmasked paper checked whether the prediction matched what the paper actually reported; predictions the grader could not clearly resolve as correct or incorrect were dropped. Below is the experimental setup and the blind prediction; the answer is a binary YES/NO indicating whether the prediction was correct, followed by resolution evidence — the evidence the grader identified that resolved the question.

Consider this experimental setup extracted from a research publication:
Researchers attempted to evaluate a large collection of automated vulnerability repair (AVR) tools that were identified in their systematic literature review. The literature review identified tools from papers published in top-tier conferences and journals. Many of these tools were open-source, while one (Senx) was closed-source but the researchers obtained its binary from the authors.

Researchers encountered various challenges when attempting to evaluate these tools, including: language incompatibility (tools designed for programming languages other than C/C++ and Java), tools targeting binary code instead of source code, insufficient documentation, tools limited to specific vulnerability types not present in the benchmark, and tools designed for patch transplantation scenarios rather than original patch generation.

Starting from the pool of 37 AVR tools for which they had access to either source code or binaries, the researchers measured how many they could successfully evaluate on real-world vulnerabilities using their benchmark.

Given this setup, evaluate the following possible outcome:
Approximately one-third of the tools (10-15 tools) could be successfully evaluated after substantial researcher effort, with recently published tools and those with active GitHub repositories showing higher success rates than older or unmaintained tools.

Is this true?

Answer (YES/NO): NO